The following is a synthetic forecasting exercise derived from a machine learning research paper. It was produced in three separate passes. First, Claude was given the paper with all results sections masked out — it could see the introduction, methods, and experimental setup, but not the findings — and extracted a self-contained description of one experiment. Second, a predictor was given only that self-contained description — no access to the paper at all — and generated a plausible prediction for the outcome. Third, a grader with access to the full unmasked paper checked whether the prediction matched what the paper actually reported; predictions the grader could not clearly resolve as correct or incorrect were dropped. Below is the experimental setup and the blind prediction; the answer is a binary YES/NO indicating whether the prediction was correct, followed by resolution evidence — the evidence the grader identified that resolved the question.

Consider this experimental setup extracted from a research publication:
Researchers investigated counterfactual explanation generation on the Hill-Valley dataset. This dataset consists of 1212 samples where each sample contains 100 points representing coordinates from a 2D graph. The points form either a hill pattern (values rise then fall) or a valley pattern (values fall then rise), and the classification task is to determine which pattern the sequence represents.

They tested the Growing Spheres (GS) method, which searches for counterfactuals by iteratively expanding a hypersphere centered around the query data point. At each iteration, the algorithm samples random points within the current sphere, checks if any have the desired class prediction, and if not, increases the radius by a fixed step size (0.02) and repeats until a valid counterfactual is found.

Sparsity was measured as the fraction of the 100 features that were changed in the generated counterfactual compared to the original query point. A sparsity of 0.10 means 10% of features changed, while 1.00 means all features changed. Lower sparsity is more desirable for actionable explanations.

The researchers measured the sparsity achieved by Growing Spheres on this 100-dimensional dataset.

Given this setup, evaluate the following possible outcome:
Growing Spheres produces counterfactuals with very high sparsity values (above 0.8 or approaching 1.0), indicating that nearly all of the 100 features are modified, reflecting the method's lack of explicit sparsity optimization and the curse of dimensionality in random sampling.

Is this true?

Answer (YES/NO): YES